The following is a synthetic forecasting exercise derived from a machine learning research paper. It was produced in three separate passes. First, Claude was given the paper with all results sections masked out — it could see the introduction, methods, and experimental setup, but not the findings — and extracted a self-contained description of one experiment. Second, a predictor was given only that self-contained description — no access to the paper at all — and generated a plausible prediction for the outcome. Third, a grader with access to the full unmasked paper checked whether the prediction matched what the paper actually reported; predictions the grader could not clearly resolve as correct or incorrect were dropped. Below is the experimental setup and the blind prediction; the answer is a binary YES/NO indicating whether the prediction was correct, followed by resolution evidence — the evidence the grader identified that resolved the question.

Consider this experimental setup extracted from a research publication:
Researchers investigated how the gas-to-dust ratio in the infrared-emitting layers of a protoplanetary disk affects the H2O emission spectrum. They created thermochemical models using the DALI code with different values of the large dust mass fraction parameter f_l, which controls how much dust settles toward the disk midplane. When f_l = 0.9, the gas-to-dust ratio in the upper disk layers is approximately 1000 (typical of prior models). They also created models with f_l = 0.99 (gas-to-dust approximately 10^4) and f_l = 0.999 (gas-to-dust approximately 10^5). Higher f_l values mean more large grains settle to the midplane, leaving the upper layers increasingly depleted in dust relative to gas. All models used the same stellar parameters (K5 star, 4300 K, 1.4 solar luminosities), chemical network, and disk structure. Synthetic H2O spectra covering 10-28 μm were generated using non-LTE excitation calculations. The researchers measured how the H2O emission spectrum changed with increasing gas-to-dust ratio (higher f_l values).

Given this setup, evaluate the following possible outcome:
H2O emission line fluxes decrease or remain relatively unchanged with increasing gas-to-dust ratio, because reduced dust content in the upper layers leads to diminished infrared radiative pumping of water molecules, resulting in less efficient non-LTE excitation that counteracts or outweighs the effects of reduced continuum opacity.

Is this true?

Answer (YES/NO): NO